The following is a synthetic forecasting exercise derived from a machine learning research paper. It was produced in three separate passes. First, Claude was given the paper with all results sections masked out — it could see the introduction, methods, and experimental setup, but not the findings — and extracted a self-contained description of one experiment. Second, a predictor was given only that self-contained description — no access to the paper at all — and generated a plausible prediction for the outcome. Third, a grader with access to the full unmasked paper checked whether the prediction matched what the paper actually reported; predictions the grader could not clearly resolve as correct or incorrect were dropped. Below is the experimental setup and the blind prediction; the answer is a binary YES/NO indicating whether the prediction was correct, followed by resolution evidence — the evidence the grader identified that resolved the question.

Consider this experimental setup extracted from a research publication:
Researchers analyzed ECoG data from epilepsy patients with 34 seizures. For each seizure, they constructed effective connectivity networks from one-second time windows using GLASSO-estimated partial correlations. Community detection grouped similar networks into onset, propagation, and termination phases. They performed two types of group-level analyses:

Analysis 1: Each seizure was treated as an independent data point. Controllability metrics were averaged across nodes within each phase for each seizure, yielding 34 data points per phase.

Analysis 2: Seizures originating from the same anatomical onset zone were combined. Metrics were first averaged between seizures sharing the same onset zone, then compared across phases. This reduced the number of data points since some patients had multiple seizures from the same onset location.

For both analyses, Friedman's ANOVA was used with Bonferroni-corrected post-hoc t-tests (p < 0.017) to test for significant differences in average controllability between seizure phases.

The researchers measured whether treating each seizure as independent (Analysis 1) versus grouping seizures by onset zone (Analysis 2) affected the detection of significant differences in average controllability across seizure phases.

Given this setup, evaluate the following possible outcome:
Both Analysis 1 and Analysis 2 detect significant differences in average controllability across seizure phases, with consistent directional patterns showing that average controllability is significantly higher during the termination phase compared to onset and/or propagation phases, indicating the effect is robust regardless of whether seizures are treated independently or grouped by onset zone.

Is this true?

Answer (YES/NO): NO